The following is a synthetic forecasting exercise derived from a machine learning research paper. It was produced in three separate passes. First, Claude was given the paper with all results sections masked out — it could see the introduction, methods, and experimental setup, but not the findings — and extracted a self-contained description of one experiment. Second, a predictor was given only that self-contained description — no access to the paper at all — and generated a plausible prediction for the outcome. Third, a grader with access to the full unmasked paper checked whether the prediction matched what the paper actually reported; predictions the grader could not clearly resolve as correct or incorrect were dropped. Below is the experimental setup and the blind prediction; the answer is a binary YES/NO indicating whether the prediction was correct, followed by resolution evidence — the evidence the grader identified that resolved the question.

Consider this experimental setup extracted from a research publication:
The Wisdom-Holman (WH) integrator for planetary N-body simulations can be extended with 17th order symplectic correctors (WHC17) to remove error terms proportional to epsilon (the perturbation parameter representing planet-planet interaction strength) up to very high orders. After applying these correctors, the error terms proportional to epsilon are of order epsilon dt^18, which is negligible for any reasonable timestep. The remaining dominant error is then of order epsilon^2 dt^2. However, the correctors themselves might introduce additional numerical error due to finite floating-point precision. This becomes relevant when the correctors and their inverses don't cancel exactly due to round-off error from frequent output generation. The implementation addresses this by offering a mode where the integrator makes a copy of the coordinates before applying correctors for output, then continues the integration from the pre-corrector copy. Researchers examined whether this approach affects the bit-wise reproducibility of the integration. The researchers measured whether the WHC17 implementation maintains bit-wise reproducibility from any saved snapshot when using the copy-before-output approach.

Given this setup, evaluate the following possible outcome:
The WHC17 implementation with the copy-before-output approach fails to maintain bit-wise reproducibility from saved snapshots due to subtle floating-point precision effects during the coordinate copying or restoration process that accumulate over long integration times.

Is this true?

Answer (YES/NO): NO